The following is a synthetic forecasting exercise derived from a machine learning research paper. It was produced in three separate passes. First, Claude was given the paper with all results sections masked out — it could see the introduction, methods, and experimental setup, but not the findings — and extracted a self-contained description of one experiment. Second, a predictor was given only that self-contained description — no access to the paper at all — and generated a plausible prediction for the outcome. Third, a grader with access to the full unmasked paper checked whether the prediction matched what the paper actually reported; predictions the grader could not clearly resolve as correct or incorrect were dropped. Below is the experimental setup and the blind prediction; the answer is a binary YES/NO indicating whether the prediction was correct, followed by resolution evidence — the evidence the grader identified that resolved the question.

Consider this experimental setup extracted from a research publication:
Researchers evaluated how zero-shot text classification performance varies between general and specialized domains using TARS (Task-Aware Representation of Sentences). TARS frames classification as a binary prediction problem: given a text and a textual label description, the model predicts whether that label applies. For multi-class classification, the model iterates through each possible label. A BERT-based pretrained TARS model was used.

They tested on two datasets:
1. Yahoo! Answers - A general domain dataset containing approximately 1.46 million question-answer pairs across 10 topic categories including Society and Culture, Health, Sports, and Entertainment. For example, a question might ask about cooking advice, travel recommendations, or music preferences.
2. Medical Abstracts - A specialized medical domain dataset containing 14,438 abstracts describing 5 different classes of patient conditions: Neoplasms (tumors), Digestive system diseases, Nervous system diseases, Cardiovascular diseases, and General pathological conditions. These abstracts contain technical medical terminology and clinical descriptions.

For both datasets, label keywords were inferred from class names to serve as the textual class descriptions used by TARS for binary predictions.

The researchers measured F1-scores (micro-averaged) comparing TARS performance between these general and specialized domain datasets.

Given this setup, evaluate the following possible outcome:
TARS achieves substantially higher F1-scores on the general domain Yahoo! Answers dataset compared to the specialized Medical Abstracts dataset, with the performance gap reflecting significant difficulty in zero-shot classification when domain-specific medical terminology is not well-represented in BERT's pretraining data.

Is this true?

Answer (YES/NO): YES